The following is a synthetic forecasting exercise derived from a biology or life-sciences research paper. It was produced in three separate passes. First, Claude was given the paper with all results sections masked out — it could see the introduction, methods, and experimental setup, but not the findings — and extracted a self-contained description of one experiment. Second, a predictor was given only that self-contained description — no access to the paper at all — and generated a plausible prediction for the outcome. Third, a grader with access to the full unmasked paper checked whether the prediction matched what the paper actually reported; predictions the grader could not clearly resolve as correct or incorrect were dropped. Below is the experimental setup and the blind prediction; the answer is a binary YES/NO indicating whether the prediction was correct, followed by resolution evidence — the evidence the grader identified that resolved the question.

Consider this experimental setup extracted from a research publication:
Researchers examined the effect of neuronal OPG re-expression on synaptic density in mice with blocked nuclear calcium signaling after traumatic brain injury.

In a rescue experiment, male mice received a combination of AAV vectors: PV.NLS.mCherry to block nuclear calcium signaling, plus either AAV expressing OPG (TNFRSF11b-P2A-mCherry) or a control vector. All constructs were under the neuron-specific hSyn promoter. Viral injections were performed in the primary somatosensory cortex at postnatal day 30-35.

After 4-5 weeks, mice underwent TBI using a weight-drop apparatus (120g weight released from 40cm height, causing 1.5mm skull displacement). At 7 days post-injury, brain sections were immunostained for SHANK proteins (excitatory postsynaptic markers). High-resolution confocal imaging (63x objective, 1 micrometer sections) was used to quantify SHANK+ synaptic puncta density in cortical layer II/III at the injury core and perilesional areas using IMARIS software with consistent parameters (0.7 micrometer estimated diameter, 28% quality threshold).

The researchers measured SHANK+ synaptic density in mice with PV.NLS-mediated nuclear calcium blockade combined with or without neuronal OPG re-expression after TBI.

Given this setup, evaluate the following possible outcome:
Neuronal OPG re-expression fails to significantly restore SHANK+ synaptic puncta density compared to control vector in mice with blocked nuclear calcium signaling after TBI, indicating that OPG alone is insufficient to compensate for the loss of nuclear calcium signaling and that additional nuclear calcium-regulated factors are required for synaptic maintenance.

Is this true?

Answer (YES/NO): NO